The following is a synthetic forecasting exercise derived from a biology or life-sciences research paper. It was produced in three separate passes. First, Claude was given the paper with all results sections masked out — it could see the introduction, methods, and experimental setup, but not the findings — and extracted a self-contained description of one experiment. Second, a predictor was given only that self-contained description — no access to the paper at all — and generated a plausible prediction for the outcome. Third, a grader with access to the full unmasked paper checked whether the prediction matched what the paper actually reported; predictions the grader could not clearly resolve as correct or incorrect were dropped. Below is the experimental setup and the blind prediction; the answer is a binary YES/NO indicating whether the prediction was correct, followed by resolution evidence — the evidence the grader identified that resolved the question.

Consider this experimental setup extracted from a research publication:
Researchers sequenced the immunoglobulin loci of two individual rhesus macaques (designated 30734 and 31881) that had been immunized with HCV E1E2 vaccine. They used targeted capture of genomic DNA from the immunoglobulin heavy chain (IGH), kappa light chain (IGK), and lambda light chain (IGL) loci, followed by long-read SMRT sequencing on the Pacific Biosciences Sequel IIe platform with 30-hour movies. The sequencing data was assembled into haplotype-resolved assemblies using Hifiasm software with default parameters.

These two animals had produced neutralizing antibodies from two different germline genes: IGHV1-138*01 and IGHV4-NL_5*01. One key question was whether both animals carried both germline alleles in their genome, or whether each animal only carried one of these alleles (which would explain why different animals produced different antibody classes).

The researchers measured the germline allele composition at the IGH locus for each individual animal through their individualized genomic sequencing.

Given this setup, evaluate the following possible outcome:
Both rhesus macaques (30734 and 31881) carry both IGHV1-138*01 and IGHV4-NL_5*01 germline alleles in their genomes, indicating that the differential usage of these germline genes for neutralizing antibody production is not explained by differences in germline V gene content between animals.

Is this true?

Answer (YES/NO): NO